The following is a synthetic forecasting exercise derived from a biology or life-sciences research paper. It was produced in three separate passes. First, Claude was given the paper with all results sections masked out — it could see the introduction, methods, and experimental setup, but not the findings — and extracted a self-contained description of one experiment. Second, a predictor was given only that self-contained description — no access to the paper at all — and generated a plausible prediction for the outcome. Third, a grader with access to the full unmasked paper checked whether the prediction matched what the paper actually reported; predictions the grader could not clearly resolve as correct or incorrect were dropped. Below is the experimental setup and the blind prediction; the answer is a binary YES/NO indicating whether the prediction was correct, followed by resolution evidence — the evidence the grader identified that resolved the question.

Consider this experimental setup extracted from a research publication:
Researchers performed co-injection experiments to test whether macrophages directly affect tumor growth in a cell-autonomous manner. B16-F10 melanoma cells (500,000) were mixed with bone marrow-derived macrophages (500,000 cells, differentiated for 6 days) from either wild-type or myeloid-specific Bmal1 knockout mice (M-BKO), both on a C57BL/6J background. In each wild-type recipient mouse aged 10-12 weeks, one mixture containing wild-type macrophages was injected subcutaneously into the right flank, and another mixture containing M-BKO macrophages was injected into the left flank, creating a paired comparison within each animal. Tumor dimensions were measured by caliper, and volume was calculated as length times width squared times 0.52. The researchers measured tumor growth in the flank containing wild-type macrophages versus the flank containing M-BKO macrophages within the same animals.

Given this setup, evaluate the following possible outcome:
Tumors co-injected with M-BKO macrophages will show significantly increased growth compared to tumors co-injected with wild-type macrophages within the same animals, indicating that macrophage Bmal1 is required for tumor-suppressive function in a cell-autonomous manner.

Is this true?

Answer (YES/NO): YES